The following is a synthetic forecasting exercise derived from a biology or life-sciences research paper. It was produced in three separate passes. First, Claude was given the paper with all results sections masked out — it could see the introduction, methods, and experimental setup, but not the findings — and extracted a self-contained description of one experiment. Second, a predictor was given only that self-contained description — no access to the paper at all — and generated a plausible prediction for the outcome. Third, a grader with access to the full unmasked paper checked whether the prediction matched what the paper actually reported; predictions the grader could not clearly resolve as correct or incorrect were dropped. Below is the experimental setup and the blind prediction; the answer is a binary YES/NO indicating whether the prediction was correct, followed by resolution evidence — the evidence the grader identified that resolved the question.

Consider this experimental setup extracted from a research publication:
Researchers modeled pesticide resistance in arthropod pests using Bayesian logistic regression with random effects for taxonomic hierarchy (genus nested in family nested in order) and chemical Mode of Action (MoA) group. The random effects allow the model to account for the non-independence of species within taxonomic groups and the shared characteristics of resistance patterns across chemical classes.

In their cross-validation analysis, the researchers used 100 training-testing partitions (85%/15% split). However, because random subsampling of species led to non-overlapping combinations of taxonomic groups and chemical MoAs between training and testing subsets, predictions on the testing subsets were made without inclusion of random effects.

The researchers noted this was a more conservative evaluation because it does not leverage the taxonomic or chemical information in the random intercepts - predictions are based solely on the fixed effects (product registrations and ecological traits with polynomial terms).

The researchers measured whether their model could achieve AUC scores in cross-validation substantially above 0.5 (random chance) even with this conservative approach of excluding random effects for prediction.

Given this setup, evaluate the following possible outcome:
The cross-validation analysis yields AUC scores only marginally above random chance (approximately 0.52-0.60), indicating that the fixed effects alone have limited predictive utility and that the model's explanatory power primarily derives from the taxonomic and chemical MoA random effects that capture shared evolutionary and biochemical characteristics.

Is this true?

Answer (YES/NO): NO